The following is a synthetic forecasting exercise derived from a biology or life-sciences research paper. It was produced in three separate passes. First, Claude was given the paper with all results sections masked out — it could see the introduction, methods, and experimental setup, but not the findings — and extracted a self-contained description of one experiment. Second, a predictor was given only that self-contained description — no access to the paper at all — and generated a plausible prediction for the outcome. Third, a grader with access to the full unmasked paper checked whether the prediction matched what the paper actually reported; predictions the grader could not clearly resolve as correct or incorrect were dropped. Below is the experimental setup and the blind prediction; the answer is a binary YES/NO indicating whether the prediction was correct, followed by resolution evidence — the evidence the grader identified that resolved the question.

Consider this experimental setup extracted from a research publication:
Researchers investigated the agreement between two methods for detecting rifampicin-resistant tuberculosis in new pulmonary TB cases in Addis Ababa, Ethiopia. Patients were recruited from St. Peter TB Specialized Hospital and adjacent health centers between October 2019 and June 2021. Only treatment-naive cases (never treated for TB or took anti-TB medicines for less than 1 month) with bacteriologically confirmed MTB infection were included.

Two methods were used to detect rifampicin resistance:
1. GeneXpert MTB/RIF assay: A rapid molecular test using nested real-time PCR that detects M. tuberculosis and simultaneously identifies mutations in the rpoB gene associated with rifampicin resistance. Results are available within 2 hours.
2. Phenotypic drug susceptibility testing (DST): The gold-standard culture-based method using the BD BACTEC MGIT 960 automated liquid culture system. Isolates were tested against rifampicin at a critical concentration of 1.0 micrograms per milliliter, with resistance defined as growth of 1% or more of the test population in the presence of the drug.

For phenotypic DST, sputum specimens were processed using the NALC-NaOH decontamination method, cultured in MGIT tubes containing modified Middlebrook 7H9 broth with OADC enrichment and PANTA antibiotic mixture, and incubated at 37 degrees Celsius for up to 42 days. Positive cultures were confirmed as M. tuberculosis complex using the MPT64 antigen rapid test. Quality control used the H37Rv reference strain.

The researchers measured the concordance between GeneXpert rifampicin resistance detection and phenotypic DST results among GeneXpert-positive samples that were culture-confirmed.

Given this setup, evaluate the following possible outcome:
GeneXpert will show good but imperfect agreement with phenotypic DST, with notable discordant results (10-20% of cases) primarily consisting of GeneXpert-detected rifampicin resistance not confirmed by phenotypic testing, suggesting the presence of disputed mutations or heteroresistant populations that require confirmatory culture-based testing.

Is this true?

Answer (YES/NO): NO